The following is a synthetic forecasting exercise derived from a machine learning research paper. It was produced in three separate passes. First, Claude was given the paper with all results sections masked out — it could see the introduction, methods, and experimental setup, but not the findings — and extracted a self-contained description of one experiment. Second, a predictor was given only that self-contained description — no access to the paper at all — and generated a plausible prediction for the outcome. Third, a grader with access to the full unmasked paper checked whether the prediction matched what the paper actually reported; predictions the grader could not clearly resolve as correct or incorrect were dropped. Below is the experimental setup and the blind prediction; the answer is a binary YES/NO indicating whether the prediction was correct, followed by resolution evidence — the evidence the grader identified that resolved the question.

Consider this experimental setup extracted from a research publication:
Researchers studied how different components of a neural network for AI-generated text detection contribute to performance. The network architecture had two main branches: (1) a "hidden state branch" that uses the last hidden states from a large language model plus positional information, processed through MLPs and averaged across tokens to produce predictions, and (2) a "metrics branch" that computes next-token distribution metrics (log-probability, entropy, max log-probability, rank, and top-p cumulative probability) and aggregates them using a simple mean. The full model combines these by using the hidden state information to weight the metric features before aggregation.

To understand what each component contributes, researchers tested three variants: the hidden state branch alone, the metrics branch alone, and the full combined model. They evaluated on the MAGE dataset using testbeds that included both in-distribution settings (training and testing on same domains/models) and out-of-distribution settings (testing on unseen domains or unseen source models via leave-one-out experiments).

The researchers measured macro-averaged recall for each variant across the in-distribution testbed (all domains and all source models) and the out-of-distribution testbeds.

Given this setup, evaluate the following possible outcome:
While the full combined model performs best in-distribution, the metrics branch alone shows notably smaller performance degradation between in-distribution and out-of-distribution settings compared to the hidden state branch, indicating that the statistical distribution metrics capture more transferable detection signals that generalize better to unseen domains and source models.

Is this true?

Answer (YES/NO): YES